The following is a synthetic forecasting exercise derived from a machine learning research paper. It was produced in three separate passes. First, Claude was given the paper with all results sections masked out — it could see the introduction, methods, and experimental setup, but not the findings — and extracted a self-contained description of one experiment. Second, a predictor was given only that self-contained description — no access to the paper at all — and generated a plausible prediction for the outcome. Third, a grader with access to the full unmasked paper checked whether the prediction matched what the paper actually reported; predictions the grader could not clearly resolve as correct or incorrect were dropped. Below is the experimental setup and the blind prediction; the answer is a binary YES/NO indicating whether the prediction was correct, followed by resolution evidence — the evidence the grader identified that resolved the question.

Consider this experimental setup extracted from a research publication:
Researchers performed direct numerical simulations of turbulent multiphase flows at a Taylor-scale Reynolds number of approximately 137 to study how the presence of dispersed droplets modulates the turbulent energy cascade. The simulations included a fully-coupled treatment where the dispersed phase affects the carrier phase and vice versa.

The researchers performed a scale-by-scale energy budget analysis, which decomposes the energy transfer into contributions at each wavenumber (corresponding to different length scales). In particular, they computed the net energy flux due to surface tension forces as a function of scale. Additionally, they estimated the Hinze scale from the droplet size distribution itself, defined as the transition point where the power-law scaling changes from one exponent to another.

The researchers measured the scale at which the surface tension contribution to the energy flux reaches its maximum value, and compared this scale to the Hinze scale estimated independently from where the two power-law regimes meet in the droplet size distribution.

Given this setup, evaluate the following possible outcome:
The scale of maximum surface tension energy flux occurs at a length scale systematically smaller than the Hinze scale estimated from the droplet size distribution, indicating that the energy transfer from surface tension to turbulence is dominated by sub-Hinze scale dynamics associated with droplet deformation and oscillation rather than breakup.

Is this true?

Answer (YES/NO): NO